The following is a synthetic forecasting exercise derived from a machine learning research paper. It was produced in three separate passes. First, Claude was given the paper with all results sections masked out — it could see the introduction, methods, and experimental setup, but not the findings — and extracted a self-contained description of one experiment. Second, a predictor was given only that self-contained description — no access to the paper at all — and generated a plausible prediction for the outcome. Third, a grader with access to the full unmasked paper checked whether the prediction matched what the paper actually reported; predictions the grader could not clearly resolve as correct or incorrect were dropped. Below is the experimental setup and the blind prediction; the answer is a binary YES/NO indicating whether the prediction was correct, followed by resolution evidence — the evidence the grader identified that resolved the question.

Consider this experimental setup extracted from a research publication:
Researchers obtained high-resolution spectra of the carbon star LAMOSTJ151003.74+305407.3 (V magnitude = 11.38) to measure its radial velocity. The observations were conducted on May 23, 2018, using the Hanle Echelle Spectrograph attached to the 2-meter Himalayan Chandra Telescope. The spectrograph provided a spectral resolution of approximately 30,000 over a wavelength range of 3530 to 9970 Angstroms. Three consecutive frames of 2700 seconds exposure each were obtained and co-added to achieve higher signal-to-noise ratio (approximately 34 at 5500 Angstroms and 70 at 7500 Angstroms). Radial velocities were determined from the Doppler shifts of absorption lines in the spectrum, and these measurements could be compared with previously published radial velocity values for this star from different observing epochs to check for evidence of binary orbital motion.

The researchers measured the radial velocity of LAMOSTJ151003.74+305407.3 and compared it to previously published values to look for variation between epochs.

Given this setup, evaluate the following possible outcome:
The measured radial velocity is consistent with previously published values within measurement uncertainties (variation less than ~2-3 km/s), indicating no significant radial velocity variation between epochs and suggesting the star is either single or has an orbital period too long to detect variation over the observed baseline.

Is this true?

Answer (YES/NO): NO